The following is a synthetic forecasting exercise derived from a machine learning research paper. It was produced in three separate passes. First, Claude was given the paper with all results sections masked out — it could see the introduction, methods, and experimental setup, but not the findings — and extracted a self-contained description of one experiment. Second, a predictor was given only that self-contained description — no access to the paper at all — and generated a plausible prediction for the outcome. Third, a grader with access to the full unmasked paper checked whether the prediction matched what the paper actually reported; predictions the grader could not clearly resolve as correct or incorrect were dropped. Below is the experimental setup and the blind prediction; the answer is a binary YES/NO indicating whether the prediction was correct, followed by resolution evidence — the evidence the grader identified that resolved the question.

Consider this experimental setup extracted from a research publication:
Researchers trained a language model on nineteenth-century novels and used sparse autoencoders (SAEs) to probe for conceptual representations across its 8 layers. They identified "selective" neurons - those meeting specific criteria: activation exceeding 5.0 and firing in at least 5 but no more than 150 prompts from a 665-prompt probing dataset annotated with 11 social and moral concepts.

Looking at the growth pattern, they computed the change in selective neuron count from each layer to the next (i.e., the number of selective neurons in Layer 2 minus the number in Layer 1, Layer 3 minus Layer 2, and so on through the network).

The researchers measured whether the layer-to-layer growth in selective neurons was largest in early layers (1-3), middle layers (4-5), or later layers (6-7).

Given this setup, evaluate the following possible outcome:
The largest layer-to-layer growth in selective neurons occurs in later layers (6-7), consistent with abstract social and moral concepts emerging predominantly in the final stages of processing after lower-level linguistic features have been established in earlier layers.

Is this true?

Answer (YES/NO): YES